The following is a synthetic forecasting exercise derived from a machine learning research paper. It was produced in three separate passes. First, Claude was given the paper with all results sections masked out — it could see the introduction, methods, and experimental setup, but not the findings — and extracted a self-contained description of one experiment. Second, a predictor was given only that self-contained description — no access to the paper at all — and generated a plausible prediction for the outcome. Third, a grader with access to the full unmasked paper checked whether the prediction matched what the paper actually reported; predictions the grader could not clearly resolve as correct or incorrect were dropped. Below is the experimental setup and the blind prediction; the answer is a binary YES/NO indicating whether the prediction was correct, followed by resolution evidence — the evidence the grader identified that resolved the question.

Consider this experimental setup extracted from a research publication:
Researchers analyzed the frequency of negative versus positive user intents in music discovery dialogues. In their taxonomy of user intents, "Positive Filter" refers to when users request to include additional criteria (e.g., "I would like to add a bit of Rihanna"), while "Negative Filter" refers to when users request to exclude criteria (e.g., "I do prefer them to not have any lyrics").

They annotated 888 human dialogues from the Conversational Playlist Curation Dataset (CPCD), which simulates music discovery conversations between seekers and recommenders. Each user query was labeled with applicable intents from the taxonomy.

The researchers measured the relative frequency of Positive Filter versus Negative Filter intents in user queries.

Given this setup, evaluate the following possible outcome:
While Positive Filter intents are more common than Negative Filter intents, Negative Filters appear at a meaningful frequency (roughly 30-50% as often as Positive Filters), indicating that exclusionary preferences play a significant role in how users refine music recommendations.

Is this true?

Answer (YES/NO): NO